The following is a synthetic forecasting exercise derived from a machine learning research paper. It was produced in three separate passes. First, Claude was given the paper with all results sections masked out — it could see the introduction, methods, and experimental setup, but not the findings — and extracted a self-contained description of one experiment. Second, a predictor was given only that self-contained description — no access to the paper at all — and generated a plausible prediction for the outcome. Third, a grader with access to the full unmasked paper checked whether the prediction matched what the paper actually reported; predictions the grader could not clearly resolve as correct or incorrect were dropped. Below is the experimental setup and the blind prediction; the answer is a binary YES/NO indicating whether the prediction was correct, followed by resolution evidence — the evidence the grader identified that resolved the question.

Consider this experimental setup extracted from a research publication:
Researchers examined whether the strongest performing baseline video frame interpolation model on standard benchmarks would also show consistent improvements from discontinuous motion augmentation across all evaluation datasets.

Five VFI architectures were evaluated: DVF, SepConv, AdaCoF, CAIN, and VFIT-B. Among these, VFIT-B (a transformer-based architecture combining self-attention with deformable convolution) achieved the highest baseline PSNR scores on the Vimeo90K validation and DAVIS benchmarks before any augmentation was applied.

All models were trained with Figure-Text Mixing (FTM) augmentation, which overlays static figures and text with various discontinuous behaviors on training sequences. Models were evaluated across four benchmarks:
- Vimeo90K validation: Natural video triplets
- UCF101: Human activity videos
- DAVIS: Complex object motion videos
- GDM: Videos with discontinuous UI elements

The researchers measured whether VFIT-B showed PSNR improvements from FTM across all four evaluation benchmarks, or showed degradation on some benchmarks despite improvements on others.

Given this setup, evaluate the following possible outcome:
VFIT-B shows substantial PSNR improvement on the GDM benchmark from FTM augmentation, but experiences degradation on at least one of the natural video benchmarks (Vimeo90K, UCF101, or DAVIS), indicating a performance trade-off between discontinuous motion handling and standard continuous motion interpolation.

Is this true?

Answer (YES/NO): YES